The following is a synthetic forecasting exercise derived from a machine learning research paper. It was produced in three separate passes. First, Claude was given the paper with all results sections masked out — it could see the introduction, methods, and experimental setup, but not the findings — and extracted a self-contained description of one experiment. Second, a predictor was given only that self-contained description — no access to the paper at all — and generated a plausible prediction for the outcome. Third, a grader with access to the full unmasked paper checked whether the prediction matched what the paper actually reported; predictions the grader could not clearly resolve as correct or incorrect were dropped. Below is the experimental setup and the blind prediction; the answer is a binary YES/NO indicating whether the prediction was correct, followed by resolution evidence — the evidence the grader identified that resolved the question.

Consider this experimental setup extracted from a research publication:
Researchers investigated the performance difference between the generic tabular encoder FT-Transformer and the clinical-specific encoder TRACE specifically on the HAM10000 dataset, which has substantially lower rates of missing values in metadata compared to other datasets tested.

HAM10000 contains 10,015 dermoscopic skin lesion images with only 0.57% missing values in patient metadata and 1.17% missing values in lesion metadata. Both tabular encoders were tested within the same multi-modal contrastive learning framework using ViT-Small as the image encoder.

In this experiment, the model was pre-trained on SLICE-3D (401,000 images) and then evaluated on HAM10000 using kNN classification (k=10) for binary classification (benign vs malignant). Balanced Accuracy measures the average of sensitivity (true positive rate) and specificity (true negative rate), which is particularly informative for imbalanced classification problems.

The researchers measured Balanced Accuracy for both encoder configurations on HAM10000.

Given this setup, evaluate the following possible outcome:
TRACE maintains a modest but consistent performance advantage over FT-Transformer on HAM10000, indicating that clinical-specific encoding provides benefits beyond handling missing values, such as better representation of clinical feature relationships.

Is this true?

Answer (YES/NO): NO